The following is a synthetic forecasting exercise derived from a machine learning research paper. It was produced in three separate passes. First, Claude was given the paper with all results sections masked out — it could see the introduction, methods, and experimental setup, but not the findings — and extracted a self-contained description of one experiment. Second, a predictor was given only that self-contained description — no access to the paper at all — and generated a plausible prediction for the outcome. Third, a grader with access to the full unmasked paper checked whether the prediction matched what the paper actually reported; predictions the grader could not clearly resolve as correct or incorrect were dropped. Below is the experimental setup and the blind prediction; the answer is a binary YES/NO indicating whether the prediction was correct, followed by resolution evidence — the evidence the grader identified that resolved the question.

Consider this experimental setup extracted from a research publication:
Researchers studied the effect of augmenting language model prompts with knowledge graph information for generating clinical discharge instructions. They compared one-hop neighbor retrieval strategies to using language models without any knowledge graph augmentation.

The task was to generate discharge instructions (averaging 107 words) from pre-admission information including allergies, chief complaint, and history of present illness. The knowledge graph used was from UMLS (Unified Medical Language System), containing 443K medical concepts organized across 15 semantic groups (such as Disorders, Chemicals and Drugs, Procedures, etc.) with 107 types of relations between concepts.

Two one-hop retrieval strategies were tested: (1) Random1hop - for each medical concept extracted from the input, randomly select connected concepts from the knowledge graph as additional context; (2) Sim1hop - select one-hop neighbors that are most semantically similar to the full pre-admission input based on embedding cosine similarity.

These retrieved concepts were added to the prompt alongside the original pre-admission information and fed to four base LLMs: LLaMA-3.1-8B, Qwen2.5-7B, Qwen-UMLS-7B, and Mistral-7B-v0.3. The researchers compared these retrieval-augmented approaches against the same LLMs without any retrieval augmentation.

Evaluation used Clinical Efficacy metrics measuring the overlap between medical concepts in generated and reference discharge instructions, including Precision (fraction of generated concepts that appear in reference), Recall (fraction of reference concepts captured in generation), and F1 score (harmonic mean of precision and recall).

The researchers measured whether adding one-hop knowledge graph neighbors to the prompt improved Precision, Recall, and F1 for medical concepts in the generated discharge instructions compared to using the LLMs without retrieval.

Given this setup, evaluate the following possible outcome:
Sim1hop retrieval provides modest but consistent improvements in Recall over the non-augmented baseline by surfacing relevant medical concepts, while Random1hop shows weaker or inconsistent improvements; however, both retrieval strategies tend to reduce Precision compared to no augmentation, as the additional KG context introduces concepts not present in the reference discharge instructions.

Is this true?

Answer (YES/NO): NO